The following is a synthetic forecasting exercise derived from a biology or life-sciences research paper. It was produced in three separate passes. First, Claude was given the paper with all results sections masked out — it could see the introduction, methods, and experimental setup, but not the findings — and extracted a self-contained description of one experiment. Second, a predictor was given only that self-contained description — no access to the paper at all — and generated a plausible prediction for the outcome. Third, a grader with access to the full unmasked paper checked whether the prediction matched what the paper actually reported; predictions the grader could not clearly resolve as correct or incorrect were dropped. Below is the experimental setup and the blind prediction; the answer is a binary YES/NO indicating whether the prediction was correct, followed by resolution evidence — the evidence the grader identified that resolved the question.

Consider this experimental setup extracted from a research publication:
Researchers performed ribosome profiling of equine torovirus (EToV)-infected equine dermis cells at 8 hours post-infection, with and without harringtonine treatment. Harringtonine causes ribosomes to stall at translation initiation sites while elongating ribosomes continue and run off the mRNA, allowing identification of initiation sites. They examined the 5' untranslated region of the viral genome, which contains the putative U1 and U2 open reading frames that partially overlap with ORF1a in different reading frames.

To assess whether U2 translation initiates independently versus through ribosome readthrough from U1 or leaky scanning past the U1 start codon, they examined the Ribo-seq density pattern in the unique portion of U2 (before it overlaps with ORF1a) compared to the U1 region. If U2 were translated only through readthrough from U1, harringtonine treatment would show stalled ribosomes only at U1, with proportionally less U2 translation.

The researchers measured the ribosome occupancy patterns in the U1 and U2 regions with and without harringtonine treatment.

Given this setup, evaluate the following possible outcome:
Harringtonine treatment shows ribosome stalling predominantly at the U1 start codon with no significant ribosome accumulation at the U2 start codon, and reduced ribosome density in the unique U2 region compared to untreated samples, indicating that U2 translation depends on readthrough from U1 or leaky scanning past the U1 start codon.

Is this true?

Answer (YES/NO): NO